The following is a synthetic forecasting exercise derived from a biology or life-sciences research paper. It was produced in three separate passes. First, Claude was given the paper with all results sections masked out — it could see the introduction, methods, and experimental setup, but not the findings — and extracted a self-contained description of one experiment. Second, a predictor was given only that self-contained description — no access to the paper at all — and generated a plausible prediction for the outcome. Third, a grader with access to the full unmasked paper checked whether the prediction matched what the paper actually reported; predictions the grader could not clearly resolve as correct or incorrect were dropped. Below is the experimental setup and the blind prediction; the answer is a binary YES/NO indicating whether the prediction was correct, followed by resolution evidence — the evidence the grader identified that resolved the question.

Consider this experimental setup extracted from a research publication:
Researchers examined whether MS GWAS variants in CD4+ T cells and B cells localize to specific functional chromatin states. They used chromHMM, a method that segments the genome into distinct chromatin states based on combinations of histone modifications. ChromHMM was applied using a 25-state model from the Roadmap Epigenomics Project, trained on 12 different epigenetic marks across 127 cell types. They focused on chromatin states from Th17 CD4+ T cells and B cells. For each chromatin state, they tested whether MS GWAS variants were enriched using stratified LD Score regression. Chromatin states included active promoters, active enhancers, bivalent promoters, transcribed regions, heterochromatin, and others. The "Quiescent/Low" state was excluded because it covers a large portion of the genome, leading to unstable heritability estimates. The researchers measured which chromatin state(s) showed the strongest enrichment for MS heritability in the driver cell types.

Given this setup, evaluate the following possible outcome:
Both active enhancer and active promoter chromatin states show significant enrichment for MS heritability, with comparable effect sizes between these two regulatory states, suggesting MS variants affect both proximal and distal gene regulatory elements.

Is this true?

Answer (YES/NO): NO